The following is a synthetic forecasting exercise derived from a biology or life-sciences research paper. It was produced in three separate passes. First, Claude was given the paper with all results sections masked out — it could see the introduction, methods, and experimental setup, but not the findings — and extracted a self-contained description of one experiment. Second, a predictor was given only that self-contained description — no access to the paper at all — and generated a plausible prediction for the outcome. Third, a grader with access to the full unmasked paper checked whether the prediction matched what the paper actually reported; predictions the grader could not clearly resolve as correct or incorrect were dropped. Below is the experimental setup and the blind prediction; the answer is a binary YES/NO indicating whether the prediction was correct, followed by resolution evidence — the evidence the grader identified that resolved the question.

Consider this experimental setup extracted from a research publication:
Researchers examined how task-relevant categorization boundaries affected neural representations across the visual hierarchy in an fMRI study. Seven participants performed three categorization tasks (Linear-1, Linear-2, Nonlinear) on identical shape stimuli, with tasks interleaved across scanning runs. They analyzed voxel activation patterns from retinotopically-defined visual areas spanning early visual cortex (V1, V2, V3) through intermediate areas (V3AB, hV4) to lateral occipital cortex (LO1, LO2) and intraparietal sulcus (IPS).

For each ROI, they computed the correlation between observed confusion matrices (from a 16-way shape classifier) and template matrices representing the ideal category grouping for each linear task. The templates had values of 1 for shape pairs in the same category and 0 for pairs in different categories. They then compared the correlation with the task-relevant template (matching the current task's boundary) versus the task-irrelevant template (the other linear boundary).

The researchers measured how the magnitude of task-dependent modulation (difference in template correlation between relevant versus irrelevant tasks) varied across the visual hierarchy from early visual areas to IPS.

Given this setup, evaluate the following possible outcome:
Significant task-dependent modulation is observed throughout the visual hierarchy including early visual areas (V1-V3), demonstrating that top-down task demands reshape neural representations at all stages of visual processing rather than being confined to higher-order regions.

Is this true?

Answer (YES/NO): NO